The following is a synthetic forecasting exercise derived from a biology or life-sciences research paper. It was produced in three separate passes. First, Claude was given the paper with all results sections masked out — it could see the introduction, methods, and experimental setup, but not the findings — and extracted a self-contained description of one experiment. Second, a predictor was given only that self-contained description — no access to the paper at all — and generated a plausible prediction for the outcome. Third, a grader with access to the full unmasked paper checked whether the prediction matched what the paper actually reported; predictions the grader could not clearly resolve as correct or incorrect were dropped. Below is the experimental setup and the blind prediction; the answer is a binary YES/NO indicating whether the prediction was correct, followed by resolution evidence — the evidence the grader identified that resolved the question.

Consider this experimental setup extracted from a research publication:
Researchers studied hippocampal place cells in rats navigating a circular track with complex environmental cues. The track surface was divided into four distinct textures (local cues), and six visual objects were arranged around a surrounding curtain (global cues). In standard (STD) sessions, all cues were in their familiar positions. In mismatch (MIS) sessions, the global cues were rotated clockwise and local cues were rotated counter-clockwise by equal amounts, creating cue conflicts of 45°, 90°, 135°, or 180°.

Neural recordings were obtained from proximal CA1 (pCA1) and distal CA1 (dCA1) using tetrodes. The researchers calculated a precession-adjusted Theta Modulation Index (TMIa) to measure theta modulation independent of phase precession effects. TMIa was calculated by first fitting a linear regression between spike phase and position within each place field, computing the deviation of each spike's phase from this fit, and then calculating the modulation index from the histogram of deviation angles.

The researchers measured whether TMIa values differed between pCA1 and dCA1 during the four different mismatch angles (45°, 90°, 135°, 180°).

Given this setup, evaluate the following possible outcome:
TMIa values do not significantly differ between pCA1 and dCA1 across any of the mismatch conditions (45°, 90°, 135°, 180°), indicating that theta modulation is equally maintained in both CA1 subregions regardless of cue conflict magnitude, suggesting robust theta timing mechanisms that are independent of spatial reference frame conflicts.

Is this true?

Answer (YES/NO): NO